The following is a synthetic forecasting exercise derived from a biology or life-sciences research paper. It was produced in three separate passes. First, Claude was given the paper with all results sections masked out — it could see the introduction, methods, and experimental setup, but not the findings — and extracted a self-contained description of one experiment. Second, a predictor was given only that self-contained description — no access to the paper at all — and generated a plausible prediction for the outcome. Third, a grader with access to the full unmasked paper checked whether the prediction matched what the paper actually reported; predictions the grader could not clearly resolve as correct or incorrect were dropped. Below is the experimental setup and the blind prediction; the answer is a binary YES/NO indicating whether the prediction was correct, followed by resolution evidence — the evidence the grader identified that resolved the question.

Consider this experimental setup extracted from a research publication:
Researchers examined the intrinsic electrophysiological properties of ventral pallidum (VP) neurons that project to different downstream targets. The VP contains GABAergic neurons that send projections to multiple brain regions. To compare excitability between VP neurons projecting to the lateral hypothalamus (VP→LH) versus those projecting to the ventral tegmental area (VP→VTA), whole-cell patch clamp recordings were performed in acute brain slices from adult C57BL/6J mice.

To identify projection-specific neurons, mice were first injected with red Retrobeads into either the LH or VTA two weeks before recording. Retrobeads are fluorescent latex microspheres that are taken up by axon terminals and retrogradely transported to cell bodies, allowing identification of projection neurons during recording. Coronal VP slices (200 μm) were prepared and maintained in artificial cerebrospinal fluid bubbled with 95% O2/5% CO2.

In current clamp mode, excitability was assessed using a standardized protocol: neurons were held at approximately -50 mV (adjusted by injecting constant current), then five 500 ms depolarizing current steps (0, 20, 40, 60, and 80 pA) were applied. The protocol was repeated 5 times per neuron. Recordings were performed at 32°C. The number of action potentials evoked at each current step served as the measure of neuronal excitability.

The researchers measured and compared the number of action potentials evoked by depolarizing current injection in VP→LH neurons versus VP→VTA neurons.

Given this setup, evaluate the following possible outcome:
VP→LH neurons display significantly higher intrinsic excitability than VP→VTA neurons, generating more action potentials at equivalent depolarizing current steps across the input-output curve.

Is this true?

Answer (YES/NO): YES